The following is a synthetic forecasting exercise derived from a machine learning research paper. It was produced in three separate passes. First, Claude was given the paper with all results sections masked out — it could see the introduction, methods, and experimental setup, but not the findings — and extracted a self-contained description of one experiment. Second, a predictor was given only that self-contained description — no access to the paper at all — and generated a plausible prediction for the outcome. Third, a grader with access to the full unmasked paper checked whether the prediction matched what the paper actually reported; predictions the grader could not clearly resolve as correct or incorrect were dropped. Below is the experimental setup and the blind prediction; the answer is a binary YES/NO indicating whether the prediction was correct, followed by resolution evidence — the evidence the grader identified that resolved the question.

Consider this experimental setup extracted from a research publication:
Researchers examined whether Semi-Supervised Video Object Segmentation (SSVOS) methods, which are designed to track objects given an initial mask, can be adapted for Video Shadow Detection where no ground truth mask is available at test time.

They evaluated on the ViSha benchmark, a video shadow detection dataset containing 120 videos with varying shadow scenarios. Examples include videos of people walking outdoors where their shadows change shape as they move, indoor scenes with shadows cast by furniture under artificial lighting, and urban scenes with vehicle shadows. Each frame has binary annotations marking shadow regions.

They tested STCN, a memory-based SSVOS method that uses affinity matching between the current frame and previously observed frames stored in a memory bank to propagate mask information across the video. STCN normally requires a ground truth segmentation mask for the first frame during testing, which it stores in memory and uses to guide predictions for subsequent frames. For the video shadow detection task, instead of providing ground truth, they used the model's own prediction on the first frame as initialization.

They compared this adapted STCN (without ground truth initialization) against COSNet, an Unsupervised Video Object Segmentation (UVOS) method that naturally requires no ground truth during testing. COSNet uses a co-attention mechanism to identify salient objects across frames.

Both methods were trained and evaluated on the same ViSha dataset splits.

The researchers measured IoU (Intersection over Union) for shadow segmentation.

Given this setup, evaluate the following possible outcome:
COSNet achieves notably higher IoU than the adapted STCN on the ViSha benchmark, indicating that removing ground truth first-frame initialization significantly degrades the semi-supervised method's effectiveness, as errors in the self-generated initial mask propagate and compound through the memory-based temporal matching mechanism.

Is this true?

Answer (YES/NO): NO